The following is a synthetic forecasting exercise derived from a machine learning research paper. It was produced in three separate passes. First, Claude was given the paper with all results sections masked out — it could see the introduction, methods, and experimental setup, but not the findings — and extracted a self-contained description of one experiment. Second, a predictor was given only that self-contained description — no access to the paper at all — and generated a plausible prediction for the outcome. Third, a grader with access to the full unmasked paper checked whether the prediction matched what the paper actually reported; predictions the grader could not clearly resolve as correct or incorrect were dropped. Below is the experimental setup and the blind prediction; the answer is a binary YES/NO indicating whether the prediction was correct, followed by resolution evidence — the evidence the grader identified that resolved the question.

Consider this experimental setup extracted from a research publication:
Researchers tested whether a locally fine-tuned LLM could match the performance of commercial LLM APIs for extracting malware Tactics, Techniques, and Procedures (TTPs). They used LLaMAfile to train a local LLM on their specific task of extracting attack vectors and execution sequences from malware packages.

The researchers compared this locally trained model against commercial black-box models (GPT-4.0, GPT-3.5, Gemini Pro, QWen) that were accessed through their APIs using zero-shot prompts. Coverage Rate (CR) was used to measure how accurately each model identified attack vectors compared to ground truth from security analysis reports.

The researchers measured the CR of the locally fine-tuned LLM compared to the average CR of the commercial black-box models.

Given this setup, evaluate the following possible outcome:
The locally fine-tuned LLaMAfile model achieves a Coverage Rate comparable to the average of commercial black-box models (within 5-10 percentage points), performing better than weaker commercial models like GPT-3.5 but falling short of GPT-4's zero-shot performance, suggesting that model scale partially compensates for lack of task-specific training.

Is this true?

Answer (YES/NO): NO